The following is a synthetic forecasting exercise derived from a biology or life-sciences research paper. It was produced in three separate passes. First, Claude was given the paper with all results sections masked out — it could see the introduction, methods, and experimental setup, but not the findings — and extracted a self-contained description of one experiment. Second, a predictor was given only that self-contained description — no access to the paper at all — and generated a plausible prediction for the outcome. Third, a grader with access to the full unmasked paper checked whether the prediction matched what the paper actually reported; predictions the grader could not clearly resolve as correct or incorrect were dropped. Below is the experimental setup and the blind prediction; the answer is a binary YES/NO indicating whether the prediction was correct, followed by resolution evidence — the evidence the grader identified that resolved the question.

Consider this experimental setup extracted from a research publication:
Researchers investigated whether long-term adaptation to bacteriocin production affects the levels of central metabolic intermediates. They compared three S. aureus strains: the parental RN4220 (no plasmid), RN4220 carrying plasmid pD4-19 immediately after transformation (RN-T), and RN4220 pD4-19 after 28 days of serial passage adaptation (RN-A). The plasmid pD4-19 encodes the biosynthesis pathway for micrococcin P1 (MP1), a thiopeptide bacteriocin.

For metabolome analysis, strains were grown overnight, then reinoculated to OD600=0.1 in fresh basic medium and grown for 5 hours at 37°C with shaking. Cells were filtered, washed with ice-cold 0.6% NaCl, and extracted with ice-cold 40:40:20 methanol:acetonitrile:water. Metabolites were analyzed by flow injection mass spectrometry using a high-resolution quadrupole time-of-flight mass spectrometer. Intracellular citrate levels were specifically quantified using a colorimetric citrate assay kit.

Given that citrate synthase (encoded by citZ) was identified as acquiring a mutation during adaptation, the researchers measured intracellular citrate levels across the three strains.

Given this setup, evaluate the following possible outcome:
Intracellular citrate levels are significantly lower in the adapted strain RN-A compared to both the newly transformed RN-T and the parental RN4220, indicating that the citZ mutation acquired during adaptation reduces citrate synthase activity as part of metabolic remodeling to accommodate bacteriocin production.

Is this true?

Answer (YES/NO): NO